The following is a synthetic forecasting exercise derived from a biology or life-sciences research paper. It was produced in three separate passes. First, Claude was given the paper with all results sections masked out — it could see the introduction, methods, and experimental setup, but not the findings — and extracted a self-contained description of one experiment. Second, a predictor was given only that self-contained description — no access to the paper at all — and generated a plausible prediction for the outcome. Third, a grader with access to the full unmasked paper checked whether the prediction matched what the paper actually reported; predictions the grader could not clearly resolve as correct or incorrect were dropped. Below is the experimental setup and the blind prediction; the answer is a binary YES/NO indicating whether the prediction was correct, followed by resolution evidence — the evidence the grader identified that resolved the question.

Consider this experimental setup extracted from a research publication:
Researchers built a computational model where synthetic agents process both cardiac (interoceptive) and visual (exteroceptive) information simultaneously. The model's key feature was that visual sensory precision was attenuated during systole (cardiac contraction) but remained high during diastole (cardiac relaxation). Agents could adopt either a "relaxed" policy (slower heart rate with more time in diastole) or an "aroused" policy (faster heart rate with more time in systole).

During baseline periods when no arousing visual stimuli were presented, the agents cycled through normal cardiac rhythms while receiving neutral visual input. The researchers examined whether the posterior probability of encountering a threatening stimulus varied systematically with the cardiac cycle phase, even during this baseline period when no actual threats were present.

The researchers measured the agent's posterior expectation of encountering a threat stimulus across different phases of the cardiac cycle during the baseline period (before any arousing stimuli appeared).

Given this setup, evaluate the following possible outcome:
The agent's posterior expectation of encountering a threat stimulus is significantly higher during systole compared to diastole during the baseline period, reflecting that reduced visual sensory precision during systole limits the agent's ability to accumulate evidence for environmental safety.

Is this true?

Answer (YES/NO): YES